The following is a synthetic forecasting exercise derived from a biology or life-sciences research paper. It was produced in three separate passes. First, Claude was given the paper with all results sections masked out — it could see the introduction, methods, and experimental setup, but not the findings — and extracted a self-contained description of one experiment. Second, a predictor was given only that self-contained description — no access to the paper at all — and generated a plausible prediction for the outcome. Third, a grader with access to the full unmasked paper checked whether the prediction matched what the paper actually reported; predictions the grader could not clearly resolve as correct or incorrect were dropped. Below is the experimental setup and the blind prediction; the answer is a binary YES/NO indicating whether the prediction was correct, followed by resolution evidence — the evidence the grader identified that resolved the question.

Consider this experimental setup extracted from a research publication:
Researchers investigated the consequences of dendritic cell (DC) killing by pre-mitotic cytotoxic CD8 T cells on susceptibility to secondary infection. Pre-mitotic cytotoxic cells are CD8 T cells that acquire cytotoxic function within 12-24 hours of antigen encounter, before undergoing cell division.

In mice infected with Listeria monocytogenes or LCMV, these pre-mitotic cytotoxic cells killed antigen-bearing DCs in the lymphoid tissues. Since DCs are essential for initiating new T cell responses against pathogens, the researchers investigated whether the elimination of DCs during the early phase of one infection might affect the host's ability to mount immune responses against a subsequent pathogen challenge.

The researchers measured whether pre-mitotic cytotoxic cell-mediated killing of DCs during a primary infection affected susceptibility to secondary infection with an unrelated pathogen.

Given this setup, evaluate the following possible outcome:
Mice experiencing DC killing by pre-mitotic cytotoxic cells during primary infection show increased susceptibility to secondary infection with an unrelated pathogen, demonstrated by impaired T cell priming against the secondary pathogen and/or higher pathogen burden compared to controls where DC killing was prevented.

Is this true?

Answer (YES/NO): YES